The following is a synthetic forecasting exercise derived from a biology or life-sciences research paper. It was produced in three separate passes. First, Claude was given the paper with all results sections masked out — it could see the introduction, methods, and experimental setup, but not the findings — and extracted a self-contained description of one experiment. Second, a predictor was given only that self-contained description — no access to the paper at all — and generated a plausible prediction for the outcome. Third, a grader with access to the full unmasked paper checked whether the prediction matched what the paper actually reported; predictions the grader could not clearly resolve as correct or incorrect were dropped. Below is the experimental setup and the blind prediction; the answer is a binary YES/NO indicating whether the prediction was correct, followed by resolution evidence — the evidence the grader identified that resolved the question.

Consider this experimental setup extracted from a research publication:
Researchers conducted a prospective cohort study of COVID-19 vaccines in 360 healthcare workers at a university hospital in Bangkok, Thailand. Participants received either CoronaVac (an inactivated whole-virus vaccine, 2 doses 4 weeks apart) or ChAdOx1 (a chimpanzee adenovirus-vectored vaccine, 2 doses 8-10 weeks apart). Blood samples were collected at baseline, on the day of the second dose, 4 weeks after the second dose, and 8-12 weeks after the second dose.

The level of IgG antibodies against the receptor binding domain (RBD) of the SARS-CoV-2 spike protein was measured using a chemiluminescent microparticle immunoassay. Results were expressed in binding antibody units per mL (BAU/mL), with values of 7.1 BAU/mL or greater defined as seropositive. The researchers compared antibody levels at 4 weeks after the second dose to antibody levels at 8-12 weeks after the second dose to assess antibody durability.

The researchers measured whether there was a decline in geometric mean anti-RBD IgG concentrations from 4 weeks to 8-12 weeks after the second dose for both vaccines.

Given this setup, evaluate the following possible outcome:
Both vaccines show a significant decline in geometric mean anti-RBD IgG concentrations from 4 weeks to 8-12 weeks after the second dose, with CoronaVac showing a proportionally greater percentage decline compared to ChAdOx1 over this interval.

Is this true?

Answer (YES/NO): YES